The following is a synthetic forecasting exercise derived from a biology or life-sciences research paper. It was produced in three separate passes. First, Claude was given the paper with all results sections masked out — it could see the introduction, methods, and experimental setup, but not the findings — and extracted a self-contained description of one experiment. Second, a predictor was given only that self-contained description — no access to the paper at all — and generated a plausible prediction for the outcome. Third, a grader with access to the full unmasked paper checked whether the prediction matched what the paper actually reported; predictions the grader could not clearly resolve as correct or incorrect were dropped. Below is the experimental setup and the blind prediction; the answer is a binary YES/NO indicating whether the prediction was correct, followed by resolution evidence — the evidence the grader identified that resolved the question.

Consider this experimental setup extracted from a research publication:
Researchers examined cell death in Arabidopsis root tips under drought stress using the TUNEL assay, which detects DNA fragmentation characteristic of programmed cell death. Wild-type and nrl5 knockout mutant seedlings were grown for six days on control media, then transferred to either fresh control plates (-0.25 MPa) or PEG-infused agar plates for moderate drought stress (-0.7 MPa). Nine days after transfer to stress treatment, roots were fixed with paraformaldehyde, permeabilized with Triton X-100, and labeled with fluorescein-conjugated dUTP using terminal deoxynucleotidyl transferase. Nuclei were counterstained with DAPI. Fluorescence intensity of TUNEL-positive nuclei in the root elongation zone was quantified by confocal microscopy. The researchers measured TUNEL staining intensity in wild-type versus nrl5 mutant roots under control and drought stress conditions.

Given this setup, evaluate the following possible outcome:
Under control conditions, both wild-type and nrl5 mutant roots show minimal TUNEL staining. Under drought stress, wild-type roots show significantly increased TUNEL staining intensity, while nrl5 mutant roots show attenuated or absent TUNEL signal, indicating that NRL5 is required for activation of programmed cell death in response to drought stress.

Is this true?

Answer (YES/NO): NO